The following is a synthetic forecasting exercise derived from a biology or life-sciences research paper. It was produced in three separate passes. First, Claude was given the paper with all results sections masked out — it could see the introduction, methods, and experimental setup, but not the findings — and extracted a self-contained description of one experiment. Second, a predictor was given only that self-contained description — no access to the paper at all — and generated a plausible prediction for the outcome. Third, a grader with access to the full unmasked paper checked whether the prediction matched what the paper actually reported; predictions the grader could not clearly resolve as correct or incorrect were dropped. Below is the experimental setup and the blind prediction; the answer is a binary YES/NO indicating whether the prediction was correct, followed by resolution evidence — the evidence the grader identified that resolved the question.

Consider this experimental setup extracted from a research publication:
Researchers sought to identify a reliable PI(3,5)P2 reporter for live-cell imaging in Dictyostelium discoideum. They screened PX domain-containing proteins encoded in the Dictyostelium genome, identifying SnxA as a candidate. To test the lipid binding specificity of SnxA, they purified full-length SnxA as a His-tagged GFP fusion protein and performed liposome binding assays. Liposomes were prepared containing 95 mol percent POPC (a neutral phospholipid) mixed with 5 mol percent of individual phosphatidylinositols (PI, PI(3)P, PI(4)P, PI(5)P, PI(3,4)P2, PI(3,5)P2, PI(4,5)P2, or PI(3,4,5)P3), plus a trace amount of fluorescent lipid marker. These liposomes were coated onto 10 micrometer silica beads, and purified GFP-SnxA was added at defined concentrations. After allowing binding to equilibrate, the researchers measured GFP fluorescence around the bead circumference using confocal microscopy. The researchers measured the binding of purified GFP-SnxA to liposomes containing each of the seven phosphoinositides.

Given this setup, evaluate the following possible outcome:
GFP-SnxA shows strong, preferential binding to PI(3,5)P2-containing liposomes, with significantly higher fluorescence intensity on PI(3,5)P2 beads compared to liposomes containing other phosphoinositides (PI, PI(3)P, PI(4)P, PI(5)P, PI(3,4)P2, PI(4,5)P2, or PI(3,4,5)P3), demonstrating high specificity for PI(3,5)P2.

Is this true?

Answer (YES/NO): YES